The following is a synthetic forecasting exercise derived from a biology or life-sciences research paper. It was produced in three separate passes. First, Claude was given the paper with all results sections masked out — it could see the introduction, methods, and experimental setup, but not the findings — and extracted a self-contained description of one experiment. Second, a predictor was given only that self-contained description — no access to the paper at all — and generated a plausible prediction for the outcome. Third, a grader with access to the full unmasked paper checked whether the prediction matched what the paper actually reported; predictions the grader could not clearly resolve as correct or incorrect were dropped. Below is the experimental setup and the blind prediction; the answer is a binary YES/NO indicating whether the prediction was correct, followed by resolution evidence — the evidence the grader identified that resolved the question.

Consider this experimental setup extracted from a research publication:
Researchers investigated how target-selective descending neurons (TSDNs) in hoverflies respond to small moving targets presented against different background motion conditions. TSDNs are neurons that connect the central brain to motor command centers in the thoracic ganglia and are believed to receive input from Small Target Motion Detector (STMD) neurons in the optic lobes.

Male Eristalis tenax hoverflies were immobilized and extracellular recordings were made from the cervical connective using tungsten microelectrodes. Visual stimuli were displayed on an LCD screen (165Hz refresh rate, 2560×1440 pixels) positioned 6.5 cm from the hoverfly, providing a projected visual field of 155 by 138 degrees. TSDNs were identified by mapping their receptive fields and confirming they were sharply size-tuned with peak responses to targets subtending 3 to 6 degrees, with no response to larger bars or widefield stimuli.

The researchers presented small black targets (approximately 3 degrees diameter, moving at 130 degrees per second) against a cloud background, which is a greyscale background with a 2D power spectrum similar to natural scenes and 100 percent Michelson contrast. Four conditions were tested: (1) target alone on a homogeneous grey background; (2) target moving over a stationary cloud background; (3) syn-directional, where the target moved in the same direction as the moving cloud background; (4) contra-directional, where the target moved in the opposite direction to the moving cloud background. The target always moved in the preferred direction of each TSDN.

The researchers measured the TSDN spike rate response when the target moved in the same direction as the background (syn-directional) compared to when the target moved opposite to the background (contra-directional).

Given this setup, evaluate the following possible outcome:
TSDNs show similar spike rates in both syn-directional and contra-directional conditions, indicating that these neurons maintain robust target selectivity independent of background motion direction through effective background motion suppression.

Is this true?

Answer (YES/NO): NO